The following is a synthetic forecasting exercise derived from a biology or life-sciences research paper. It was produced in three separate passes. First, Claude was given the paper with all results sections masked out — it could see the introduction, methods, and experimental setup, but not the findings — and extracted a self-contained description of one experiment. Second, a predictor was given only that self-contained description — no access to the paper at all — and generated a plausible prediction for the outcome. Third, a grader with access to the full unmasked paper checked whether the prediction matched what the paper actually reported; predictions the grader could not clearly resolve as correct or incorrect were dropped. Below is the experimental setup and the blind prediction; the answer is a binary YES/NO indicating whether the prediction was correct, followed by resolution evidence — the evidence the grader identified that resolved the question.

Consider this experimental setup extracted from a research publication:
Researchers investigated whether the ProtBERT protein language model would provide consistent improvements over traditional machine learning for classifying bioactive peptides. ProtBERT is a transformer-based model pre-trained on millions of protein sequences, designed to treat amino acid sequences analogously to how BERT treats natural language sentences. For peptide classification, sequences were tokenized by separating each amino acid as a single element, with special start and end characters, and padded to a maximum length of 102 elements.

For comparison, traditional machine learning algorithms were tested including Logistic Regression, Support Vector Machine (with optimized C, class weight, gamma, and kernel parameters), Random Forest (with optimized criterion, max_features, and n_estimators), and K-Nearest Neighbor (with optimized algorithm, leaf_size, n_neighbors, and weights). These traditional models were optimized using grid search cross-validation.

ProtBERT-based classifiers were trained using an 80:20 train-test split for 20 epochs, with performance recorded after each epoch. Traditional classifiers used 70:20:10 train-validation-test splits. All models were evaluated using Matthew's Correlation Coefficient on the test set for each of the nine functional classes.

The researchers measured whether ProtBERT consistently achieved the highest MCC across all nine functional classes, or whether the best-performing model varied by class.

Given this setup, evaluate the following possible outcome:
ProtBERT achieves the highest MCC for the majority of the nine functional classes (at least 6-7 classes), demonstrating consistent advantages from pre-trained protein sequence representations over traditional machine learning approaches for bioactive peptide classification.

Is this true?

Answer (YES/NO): NO